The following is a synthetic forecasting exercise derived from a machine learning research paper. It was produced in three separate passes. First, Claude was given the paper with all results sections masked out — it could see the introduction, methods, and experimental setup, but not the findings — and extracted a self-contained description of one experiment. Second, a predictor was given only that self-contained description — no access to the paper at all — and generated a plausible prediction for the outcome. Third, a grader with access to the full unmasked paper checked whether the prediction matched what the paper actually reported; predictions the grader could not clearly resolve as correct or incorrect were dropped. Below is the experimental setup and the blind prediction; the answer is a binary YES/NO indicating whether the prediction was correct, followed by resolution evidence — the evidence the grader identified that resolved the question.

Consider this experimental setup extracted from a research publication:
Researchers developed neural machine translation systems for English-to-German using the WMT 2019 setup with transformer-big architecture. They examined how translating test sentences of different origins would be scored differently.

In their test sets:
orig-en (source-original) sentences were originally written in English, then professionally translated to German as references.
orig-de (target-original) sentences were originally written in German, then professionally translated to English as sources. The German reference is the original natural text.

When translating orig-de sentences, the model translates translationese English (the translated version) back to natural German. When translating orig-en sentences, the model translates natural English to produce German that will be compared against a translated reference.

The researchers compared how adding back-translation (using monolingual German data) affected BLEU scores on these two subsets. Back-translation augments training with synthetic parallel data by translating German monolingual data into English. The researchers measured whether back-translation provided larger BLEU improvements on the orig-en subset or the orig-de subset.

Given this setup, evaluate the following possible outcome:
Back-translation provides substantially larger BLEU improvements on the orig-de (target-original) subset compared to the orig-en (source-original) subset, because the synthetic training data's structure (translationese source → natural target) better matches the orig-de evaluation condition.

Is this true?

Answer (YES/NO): YES